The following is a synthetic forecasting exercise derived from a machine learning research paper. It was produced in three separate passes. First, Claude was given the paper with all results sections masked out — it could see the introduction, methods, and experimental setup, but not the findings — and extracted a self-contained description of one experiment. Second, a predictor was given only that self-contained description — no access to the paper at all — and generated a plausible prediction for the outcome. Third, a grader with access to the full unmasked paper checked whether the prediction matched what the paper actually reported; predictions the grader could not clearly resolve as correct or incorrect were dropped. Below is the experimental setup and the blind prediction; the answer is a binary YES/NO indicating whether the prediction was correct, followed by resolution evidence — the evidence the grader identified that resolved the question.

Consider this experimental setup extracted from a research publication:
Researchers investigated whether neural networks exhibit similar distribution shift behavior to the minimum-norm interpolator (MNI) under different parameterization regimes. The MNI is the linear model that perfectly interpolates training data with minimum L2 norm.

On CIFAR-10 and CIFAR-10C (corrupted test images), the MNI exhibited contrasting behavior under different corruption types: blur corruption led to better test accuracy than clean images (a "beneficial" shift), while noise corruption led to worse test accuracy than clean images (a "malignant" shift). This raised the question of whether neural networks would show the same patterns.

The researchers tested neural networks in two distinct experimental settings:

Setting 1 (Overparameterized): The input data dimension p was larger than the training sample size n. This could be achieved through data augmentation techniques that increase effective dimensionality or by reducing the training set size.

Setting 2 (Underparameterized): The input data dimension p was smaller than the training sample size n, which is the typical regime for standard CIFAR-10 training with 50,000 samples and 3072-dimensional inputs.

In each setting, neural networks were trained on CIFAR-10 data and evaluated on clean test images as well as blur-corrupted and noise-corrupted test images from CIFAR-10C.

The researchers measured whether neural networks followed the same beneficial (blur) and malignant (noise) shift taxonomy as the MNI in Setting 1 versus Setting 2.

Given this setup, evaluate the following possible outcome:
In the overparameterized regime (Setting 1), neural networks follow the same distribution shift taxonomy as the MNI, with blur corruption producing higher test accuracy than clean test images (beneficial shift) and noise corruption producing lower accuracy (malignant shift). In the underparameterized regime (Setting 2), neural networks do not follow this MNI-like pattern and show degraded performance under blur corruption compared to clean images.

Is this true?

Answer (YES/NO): YES